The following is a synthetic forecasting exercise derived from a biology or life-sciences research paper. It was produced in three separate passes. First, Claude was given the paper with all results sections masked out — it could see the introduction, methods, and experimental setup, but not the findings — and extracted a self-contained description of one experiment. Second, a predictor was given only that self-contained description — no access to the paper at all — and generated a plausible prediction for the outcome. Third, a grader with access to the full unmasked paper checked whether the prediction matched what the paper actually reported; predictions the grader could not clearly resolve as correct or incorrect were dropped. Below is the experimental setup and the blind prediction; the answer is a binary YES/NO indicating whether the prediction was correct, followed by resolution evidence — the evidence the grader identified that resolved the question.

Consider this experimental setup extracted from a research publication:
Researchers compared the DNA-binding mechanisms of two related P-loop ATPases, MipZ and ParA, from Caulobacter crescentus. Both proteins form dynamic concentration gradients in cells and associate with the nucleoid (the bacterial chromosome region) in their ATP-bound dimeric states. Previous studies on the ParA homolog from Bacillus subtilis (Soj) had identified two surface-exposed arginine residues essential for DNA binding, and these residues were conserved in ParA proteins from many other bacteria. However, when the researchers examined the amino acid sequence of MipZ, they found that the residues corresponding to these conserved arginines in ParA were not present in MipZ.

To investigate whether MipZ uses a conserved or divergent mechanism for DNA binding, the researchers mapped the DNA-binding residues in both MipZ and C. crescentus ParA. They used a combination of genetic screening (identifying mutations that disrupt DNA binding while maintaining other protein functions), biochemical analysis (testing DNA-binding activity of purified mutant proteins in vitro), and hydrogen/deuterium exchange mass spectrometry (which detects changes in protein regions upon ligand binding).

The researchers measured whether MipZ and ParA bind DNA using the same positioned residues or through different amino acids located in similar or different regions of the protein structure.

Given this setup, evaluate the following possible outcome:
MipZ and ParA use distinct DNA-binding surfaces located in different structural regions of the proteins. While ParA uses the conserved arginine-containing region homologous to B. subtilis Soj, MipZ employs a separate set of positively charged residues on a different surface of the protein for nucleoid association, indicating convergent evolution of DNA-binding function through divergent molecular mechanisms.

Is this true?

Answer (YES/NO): NO